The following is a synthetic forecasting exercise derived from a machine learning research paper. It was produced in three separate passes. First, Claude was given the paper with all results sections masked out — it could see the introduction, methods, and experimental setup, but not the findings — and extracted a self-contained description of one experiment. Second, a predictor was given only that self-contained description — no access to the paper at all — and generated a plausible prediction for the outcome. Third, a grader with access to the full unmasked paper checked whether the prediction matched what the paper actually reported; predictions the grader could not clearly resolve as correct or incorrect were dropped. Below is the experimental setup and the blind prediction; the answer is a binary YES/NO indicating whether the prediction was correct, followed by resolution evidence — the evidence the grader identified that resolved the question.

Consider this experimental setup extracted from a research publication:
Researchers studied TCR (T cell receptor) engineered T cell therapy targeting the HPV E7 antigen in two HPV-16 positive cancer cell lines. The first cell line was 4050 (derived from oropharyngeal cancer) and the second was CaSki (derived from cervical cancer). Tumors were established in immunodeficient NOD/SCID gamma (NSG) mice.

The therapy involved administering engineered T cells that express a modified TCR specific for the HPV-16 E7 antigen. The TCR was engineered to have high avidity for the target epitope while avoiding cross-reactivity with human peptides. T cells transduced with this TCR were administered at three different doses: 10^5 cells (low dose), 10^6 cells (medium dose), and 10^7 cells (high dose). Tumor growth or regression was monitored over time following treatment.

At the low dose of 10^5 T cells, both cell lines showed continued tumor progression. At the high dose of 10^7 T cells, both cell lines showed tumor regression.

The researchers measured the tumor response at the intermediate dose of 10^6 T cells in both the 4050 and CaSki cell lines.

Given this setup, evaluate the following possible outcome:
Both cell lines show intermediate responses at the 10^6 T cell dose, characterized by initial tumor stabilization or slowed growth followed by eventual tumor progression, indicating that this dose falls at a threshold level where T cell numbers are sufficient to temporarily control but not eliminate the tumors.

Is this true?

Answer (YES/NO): NO